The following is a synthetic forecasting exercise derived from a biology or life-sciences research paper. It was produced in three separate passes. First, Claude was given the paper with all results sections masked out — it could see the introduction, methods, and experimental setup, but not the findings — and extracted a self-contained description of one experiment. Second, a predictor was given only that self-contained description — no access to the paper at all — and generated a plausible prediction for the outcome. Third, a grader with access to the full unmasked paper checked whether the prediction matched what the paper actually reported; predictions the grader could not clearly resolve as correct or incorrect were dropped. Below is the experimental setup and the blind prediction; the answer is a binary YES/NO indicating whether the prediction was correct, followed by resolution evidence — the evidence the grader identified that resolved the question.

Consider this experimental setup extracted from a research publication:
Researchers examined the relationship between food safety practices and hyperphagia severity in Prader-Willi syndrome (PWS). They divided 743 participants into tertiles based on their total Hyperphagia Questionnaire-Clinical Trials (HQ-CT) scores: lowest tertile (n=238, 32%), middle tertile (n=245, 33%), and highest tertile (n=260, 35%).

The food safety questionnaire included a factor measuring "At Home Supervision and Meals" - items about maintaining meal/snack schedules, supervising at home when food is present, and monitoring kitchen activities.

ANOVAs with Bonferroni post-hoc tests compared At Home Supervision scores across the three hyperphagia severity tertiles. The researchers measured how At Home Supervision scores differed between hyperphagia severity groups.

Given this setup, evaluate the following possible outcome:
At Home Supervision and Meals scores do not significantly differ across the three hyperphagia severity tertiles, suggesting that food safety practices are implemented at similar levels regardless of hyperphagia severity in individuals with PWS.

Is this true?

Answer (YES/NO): NO